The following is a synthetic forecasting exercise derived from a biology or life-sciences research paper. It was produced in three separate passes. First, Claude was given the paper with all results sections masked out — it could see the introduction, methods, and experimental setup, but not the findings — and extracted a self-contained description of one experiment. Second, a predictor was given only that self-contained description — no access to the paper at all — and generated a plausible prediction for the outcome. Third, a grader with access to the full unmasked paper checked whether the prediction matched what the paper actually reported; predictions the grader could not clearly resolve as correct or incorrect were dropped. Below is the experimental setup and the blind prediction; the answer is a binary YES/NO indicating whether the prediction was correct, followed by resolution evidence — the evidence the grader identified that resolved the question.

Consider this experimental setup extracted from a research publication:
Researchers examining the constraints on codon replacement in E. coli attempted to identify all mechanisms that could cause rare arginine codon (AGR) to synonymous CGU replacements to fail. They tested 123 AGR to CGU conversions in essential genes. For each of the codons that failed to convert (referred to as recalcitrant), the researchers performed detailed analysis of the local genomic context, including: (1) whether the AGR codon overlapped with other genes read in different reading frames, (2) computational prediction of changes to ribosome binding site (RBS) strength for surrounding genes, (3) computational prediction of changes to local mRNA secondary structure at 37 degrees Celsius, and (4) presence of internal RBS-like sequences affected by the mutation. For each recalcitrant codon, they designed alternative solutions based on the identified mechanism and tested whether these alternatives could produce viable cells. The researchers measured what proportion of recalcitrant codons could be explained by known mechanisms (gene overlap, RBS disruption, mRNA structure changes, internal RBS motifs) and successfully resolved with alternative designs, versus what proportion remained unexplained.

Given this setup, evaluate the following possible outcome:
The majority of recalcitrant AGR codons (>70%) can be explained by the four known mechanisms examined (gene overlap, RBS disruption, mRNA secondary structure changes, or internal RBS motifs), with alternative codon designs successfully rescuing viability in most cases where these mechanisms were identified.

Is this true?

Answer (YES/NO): YES